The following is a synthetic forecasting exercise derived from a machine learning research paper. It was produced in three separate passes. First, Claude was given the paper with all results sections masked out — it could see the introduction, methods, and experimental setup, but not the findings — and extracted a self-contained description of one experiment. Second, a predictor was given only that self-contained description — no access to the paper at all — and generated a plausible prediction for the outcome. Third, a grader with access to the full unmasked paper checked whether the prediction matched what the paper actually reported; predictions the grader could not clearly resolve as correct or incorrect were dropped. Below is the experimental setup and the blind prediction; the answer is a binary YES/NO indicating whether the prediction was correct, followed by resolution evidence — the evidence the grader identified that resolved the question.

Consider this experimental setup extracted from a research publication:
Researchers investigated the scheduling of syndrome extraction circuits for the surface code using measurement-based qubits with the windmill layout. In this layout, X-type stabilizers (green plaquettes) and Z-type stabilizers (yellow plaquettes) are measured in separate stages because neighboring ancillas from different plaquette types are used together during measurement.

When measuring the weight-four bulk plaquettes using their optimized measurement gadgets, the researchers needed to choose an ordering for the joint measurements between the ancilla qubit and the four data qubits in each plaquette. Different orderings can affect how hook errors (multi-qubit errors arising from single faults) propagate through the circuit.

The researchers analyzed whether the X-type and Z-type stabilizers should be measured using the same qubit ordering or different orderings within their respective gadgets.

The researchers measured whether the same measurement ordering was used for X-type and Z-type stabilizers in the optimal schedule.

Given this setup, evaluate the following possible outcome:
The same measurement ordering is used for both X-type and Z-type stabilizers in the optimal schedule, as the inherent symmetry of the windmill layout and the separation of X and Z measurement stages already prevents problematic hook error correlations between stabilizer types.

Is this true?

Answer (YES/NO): NO